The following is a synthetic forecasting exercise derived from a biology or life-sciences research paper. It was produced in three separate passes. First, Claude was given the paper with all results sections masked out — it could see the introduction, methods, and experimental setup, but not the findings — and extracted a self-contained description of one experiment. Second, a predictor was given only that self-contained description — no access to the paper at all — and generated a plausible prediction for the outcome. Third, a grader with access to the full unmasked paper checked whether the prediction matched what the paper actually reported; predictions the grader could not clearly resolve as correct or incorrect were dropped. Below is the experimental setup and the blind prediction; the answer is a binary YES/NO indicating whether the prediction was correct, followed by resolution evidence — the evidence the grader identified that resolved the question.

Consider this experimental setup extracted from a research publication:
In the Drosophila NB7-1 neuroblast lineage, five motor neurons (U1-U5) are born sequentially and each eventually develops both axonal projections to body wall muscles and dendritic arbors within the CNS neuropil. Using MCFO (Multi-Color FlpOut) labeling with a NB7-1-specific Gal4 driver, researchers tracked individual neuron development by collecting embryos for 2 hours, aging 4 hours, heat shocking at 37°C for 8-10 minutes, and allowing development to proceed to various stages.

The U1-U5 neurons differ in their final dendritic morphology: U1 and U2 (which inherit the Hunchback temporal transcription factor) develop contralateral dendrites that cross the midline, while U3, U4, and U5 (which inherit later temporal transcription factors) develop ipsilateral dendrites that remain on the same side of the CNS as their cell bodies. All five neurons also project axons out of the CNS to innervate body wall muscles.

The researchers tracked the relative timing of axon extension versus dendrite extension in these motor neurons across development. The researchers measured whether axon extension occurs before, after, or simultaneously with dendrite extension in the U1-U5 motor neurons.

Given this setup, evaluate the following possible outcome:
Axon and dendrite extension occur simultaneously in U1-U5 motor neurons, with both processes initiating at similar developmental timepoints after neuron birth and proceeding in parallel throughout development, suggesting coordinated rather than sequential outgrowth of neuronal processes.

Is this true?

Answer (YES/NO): NO